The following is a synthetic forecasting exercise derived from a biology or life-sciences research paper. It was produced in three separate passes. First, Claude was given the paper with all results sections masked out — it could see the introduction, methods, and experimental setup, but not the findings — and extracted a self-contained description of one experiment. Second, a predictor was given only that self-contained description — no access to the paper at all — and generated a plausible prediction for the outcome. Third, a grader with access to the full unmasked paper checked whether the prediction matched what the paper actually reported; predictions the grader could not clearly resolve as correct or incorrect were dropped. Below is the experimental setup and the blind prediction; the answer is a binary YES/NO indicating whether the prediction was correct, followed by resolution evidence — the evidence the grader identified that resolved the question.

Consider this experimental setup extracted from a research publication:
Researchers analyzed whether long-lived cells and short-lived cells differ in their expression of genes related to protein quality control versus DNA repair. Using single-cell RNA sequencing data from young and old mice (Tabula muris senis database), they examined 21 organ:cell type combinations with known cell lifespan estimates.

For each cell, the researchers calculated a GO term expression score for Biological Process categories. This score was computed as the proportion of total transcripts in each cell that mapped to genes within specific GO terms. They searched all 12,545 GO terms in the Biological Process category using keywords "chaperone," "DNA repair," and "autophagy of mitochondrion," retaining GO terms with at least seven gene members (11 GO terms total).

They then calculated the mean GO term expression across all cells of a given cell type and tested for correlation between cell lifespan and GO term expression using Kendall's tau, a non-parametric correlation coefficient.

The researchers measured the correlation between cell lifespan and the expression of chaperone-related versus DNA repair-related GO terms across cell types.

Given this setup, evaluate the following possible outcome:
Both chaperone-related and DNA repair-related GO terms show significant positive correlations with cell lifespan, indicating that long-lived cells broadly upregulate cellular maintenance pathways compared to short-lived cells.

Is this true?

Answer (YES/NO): NO